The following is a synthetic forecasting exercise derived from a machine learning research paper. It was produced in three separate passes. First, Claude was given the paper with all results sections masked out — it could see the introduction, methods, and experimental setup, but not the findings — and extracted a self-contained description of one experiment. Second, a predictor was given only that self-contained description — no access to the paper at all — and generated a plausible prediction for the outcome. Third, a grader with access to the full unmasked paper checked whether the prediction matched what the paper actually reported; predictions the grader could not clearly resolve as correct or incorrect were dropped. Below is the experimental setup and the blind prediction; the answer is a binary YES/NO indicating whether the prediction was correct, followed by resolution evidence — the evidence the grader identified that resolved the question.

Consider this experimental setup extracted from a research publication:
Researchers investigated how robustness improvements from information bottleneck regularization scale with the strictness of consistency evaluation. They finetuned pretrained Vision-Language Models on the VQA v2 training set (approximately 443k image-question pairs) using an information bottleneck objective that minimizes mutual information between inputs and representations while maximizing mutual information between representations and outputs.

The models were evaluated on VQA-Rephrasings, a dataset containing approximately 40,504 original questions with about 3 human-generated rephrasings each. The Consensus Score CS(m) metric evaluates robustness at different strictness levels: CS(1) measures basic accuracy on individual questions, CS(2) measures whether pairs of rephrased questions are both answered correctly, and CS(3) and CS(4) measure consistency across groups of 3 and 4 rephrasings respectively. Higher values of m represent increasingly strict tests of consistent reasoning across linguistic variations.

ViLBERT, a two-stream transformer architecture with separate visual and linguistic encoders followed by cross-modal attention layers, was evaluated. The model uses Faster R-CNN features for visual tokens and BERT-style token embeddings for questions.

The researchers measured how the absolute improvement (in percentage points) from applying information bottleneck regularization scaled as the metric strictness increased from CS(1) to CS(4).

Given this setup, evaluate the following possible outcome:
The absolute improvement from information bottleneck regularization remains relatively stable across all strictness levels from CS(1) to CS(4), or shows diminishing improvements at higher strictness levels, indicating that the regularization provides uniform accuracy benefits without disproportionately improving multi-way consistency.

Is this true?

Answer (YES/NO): NO